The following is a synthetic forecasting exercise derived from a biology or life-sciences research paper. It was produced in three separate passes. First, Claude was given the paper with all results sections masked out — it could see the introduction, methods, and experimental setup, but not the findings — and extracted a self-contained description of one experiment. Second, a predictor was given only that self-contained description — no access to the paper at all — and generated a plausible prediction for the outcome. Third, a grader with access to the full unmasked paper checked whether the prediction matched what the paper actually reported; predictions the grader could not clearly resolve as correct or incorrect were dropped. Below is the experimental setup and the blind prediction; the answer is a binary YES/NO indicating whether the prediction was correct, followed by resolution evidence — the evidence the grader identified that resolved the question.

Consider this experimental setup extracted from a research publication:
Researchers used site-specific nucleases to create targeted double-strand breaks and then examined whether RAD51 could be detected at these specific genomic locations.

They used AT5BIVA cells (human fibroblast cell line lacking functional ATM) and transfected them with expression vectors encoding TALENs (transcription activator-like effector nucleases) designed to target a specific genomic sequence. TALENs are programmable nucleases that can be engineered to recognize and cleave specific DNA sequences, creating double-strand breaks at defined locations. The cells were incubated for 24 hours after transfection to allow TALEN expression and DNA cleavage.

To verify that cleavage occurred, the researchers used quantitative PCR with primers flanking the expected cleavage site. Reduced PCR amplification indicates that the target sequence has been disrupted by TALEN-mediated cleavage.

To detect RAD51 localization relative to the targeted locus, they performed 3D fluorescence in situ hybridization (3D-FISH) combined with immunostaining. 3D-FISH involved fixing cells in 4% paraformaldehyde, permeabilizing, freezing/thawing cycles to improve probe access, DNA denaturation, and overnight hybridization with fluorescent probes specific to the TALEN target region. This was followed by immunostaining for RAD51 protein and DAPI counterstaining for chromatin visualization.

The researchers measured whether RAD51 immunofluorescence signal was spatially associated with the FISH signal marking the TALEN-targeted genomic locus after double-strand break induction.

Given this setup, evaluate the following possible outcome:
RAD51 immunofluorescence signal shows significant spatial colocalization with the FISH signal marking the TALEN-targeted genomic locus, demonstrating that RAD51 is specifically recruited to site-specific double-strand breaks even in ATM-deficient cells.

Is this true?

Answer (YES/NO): YES